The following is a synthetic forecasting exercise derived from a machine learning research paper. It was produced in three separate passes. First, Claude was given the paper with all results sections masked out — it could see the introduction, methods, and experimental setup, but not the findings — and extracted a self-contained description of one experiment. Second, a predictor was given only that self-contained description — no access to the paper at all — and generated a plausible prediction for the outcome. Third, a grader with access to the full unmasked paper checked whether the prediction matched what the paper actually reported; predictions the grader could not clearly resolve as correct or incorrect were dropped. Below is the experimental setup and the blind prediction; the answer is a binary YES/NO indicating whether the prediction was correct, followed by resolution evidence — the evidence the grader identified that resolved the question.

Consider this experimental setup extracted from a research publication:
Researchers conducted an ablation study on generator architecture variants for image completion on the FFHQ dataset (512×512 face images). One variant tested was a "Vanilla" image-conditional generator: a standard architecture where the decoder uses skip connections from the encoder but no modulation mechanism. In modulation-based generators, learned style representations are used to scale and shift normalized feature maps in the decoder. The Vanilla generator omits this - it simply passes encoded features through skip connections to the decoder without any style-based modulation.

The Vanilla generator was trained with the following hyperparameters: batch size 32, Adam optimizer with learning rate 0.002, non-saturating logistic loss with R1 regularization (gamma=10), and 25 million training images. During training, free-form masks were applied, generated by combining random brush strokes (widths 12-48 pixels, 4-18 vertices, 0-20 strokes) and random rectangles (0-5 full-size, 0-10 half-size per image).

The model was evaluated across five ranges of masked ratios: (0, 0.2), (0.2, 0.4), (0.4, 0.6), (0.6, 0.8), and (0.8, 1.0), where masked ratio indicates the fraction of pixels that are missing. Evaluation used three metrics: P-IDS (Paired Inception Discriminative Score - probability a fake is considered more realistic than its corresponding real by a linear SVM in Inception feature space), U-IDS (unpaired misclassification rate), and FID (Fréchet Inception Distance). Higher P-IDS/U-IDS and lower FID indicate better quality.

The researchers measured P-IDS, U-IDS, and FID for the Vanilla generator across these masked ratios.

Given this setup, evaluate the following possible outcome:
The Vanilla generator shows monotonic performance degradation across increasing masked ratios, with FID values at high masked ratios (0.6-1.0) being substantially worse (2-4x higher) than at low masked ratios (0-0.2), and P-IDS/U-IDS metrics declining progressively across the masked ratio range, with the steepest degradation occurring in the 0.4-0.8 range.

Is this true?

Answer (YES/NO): NO